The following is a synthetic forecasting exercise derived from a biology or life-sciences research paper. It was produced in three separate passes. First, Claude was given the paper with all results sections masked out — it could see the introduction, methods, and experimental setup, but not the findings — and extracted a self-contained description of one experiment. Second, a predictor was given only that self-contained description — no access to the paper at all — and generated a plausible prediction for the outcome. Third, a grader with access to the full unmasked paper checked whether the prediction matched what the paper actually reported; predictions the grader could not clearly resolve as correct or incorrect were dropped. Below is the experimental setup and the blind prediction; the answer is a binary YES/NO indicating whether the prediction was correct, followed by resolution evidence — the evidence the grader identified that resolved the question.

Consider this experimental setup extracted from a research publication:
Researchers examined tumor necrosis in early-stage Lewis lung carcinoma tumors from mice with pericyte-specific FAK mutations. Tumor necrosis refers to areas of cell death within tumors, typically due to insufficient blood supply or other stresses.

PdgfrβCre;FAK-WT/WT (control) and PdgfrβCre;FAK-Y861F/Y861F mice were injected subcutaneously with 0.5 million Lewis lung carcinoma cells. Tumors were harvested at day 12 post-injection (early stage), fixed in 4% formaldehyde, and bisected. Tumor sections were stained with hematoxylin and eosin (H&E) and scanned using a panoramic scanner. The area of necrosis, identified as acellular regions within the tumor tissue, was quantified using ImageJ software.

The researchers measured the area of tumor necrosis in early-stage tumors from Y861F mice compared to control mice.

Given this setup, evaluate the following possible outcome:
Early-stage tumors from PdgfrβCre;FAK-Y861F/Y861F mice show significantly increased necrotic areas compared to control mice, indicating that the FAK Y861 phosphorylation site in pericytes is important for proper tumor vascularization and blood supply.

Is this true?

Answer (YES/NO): YES